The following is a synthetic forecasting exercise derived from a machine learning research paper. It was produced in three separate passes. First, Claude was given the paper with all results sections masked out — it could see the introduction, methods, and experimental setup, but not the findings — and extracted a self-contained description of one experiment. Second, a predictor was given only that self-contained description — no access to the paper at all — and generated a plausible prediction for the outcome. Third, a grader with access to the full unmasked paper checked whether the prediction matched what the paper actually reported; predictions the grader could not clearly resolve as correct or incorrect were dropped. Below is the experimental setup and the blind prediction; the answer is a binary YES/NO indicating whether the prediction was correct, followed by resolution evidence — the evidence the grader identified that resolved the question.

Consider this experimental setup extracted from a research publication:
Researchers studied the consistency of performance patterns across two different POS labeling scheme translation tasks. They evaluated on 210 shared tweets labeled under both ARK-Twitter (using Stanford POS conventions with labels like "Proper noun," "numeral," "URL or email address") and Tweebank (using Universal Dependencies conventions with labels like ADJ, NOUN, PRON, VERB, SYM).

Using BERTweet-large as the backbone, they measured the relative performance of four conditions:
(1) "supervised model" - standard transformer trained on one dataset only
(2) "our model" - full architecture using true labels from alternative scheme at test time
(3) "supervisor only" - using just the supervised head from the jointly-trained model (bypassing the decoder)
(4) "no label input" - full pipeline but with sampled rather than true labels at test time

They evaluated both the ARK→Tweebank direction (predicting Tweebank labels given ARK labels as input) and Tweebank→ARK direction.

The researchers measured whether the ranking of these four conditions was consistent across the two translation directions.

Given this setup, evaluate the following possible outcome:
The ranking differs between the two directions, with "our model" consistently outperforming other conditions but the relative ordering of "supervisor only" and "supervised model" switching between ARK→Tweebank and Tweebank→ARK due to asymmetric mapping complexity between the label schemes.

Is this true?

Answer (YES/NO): NO